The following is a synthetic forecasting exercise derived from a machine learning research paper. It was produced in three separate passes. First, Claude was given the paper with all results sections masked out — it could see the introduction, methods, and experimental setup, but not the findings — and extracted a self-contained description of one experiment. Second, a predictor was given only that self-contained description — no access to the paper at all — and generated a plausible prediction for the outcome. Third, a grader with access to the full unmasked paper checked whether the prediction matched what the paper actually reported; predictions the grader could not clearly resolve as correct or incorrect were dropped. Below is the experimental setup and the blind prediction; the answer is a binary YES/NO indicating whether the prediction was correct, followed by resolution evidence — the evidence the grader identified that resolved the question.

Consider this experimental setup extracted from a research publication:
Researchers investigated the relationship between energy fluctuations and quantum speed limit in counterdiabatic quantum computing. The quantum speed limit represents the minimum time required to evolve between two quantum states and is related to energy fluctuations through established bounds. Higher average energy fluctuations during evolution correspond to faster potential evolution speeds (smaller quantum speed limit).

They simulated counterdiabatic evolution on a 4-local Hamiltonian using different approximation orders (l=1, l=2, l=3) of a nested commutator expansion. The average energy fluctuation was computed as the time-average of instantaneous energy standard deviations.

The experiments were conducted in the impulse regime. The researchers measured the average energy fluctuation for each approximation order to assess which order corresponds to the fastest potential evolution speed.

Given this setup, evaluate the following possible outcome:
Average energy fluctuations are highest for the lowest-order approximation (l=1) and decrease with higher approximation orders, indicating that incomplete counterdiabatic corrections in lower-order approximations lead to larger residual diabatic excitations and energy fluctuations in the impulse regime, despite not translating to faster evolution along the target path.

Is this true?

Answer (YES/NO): NO